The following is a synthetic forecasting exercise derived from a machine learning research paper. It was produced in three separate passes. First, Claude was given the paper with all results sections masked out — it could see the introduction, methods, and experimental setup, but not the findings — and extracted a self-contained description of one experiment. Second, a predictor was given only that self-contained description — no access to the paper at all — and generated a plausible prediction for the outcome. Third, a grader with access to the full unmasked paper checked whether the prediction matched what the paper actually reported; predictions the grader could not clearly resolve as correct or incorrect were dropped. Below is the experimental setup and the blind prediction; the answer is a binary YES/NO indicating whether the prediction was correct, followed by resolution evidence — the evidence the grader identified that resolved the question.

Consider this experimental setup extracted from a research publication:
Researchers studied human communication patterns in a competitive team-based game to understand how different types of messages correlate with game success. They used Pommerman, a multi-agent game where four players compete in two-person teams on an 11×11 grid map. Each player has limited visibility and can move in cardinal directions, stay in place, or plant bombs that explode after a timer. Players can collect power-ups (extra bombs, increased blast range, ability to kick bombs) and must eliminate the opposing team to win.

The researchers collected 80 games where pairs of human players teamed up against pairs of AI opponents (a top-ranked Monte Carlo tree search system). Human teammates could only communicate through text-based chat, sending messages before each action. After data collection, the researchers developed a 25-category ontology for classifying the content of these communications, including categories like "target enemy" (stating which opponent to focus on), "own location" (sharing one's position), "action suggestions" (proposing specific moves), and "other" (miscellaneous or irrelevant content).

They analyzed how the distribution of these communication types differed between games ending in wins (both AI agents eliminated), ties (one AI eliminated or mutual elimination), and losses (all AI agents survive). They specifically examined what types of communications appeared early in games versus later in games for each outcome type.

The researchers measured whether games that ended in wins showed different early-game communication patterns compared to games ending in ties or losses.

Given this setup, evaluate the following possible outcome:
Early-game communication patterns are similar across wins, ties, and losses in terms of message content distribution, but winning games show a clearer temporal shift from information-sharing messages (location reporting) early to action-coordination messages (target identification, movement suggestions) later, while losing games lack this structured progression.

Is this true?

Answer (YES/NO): NO